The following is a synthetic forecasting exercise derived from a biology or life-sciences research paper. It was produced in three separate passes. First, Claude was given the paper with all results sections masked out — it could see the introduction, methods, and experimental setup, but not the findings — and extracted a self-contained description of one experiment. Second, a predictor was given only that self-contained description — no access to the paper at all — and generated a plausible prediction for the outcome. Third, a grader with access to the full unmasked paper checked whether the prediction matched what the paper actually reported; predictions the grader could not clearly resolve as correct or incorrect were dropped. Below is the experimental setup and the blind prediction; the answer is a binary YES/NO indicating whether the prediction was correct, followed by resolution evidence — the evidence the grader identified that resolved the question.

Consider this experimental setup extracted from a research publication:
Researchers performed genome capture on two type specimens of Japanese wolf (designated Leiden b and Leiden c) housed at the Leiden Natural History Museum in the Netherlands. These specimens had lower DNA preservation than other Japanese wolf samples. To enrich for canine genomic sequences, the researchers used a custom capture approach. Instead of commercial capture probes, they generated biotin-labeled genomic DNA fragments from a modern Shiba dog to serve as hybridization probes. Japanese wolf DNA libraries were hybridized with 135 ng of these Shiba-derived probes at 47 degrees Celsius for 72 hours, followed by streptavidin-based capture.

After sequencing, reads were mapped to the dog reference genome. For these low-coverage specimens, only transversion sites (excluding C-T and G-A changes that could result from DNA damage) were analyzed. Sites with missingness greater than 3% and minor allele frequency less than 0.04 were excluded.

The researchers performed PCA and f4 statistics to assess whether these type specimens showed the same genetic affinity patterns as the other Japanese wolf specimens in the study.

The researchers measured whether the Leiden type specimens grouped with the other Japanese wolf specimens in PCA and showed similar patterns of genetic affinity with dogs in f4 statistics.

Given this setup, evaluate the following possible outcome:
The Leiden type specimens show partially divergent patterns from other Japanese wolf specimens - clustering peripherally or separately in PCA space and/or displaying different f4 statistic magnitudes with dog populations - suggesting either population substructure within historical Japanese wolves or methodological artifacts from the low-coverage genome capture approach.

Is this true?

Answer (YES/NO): NO